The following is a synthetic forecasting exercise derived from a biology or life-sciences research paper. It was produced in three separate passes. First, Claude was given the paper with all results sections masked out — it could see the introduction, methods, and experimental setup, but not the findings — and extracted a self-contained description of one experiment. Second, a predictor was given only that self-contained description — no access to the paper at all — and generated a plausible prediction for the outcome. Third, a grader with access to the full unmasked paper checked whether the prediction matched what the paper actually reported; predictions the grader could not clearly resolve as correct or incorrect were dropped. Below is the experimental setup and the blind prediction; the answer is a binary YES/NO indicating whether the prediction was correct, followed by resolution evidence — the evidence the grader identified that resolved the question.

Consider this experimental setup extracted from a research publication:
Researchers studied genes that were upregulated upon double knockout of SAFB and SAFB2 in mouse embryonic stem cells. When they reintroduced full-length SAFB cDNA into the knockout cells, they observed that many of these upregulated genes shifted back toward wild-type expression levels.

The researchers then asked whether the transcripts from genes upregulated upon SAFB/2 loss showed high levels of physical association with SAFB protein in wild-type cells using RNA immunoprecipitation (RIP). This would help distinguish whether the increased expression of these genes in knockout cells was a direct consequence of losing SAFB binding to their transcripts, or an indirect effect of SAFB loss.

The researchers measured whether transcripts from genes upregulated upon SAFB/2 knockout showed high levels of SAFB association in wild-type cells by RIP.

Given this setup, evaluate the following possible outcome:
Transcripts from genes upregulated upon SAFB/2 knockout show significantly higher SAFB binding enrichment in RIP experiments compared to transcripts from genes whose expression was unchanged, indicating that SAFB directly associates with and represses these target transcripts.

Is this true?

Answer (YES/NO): NO